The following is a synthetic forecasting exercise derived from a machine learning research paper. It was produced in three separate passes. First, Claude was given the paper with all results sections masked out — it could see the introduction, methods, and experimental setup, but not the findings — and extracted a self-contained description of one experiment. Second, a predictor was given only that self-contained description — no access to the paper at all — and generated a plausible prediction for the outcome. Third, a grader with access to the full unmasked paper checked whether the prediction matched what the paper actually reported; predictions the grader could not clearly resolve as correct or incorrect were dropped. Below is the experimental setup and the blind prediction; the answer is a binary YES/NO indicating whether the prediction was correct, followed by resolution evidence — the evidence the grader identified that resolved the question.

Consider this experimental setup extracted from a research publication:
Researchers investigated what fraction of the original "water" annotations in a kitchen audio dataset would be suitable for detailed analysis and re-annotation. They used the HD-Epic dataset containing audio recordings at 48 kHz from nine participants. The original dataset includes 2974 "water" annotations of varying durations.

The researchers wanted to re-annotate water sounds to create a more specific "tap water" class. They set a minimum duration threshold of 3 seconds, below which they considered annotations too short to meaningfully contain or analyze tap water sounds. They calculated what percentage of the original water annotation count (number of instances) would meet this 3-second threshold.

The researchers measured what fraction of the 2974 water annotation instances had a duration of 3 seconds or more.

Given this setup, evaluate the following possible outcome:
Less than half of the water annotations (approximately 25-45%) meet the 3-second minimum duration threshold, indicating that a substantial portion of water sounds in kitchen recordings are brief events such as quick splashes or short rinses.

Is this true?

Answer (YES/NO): YES